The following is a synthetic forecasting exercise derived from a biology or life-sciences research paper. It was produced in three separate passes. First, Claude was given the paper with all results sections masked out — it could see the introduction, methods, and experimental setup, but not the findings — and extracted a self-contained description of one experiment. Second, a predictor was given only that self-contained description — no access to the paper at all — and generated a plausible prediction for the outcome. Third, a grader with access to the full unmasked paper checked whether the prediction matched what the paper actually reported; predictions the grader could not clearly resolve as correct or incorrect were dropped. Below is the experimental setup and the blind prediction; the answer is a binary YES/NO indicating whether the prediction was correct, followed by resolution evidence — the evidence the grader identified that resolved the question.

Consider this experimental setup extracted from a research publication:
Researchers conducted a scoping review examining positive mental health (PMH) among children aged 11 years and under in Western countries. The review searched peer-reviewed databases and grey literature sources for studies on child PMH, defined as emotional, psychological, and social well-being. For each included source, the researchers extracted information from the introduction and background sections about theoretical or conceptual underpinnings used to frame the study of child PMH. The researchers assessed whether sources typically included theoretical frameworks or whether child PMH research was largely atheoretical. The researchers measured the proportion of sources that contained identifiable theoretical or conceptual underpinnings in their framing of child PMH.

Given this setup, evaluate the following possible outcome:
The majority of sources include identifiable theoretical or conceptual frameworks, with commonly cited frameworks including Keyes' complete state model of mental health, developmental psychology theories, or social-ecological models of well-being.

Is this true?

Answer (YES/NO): YES